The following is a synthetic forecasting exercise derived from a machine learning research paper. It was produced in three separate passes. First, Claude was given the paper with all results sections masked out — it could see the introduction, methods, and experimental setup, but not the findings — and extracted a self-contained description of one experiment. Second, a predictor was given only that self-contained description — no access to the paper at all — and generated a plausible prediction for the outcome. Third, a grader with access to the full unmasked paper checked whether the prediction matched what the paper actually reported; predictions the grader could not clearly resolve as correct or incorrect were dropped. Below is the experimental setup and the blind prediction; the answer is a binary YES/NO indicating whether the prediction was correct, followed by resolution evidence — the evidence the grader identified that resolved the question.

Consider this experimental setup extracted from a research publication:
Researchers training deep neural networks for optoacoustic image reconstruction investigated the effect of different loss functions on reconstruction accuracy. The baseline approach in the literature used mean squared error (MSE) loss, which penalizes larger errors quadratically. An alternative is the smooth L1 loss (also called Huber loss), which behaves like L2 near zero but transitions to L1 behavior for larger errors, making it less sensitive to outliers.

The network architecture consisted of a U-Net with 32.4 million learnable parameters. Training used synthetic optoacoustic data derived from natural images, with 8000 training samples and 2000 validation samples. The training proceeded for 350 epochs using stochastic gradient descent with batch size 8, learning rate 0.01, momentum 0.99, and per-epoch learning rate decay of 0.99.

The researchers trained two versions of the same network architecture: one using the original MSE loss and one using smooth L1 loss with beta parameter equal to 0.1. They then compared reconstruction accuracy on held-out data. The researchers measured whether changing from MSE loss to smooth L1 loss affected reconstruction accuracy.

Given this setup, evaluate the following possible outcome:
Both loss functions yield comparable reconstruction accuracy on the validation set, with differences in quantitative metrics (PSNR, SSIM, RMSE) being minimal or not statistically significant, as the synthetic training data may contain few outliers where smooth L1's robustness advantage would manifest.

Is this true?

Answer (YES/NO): NO